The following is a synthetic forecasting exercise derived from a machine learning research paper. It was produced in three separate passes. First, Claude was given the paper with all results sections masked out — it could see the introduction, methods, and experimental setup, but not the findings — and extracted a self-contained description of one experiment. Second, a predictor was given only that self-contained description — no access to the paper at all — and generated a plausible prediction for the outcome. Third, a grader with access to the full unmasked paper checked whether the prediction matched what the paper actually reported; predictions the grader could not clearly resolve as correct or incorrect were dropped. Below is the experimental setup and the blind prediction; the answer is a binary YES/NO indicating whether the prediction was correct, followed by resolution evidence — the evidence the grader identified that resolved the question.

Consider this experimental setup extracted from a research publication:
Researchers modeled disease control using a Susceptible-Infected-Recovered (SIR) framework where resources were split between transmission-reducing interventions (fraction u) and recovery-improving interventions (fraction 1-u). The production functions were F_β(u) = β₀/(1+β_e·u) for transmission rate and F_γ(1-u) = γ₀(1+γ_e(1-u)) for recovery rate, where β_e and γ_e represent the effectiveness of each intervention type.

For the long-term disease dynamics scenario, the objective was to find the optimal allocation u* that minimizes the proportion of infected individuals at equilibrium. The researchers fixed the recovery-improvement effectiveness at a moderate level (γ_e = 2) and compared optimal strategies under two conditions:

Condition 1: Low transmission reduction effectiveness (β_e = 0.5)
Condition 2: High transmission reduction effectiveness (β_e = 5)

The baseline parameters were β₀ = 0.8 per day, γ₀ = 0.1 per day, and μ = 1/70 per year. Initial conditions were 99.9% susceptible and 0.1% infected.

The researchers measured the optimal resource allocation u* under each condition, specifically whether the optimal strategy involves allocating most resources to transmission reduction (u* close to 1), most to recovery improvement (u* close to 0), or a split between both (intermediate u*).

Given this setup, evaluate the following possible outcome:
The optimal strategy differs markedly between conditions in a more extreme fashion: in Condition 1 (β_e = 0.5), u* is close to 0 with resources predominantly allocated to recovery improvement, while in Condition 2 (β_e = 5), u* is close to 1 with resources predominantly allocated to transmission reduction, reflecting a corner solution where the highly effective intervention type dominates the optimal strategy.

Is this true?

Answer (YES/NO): NO